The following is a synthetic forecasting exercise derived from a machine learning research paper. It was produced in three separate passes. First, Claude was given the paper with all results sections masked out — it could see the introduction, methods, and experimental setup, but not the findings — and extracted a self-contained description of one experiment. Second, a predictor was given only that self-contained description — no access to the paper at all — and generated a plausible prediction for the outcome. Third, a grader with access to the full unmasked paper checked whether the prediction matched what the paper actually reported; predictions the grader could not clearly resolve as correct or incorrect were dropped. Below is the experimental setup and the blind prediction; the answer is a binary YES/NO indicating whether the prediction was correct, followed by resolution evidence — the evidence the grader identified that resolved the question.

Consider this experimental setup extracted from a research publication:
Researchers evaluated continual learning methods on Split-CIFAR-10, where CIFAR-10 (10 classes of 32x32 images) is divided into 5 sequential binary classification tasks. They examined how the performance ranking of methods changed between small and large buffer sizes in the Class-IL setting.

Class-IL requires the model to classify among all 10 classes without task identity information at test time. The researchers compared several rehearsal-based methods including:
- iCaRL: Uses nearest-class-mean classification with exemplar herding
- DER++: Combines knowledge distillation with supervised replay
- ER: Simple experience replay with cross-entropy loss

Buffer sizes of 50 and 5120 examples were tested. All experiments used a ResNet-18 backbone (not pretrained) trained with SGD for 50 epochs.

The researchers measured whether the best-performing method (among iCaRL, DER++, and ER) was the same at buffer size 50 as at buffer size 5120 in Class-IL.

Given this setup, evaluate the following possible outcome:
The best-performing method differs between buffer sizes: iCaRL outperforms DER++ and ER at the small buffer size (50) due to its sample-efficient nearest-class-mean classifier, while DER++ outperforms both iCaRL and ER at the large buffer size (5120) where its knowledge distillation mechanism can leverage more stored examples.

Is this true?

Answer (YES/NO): YES